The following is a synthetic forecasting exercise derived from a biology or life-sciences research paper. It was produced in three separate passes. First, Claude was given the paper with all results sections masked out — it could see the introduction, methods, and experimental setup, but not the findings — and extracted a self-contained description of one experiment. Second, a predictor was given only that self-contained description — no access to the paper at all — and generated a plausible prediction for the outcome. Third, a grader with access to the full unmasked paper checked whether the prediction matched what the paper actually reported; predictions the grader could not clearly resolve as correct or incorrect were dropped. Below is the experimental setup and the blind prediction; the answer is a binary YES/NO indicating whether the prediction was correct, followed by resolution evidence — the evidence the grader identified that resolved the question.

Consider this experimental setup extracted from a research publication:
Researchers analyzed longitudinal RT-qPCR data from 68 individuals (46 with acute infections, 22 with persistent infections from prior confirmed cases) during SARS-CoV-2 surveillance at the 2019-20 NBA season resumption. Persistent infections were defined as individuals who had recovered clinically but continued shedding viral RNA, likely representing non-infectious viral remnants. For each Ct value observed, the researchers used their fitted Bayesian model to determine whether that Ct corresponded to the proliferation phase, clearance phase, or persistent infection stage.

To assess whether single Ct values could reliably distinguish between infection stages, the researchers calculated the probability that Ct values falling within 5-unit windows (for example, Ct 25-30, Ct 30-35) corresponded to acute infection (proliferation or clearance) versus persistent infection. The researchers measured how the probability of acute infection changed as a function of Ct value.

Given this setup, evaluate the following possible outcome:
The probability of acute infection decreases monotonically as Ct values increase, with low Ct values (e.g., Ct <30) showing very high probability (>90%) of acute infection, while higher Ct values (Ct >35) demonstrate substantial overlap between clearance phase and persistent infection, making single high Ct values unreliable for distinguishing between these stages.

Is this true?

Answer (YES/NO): YES